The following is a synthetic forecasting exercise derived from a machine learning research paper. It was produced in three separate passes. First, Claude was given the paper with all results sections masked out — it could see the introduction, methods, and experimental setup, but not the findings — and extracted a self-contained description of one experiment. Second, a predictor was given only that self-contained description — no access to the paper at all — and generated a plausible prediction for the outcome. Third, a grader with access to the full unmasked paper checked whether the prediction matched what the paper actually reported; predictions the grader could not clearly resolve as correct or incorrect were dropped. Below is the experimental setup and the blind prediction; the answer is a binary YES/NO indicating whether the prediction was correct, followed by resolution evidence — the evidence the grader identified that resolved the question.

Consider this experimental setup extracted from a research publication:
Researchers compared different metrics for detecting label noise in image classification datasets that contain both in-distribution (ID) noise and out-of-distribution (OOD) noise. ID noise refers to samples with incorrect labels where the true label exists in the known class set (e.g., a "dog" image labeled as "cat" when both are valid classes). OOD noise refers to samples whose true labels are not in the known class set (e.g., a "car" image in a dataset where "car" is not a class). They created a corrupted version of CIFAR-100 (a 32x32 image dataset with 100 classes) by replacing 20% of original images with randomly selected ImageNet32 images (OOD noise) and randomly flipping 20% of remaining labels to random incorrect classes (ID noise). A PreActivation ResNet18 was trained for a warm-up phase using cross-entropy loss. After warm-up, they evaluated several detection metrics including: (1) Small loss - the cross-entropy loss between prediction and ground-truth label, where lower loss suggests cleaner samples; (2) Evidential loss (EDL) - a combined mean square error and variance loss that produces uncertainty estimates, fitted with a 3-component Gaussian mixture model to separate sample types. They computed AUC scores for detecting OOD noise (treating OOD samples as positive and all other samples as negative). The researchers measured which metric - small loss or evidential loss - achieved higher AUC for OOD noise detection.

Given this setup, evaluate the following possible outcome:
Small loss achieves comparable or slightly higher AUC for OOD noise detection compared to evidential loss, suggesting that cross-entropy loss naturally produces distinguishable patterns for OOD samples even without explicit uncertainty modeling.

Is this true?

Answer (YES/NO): YES